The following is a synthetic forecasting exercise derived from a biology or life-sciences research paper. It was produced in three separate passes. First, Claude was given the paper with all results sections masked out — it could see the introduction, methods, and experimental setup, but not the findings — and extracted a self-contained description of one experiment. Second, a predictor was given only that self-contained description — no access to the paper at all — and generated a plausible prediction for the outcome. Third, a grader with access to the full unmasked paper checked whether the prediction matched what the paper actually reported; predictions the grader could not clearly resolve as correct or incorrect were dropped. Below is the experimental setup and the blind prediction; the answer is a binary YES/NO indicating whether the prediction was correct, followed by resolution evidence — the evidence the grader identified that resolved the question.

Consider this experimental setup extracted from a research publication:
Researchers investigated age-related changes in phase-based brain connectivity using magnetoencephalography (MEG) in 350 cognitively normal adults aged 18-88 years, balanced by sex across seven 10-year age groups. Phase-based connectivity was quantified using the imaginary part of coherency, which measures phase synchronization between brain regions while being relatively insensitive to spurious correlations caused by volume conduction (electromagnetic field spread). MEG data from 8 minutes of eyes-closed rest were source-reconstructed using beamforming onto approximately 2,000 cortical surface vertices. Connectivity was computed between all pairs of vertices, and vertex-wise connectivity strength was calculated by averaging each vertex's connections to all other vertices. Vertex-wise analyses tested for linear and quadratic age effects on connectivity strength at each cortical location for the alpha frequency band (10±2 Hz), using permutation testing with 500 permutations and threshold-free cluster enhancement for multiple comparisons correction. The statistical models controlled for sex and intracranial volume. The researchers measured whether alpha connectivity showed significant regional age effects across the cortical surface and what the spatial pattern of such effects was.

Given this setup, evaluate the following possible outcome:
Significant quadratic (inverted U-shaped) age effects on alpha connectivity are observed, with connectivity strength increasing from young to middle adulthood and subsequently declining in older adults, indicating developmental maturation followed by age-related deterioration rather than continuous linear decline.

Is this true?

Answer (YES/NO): NO